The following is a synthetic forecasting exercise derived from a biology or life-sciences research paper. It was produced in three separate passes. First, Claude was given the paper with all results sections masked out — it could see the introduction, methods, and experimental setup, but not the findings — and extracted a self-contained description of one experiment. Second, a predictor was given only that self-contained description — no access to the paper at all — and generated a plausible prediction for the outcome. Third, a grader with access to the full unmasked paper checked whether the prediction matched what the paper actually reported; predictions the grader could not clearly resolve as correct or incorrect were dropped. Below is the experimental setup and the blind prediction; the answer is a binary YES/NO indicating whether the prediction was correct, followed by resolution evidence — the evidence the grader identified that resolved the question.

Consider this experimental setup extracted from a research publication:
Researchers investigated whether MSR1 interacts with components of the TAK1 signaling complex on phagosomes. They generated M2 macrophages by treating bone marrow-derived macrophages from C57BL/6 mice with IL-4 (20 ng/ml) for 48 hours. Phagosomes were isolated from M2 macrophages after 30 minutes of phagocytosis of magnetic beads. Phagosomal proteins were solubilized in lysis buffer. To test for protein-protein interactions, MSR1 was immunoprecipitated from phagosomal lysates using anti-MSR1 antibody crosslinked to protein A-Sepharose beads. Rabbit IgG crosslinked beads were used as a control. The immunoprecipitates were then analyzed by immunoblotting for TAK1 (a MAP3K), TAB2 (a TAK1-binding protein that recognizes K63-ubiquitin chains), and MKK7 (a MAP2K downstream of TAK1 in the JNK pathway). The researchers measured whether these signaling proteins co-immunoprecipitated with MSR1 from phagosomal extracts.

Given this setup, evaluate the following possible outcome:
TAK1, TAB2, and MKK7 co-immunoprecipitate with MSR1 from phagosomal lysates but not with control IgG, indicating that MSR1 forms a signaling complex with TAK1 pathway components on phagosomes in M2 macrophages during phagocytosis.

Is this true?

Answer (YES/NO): YES